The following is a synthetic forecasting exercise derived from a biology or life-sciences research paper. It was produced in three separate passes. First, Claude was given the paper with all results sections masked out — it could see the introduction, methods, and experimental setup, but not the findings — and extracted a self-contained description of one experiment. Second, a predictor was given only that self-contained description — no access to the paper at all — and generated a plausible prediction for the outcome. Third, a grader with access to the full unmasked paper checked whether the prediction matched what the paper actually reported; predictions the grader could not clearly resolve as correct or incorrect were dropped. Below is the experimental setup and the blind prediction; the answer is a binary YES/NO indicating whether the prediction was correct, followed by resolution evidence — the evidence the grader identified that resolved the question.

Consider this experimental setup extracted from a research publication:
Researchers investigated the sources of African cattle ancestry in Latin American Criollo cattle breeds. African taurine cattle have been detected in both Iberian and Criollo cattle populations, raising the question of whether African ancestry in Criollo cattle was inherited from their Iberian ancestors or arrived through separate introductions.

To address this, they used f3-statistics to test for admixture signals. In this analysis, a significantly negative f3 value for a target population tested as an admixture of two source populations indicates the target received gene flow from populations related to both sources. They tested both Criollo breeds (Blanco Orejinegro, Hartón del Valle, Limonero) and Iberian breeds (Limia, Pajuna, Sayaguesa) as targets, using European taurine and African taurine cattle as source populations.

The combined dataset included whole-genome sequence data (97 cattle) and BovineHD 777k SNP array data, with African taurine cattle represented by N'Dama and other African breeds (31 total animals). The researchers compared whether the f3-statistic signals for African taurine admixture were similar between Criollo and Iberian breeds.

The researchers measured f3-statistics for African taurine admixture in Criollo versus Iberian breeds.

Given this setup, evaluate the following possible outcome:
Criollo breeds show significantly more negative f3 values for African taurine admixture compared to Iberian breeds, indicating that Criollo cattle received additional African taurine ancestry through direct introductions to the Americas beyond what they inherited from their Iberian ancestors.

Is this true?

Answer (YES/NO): NO